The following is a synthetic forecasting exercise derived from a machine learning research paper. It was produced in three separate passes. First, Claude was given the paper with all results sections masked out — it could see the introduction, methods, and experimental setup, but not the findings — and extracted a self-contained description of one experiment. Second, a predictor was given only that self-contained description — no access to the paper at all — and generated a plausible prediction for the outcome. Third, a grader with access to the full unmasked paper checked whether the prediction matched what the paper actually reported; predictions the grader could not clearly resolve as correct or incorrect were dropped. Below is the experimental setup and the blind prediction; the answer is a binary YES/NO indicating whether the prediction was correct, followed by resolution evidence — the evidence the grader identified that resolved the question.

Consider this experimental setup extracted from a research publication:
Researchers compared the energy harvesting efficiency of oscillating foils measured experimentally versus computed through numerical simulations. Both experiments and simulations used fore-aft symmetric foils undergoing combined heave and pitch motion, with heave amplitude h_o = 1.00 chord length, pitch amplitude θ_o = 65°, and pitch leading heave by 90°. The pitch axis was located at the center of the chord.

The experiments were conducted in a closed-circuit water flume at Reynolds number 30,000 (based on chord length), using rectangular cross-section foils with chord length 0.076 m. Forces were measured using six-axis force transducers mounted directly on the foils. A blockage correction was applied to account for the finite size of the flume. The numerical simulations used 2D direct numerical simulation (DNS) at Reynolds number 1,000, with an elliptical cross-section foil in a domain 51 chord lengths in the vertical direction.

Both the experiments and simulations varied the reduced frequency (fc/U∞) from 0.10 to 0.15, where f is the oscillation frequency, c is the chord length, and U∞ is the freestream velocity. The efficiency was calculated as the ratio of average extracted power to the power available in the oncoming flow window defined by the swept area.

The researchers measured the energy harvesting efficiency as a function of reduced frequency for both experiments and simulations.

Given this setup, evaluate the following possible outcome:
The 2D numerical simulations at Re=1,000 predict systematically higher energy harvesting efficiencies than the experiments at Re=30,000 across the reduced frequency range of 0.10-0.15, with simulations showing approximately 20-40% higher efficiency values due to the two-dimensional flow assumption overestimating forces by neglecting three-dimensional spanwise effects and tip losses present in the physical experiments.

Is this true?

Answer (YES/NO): NO